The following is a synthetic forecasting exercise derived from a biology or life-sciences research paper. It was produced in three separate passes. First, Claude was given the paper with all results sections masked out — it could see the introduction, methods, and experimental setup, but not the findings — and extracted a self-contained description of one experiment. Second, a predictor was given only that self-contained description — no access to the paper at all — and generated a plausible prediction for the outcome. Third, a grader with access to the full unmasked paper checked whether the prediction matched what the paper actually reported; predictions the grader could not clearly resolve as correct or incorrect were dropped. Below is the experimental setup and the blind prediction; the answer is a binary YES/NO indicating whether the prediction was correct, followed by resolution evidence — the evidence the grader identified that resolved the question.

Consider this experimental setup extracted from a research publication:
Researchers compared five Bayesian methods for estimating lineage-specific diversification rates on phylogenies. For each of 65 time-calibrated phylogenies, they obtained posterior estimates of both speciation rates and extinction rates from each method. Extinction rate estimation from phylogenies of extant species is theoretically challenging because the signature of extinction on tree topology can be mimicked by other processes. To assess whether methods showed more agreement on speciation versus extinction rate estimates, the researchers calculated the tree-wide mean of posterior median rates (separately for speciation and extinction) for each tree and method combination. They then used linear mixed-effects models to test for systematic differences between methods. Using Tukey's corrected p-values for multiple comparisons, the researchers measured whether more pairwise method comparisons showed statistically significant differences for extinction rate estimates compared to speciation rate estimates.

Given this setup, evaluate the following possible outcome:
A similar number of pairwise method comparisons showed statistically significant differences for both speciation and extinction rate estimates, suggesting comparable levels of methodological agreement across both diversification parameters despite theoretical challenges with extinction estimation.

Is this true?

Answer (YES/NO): YES